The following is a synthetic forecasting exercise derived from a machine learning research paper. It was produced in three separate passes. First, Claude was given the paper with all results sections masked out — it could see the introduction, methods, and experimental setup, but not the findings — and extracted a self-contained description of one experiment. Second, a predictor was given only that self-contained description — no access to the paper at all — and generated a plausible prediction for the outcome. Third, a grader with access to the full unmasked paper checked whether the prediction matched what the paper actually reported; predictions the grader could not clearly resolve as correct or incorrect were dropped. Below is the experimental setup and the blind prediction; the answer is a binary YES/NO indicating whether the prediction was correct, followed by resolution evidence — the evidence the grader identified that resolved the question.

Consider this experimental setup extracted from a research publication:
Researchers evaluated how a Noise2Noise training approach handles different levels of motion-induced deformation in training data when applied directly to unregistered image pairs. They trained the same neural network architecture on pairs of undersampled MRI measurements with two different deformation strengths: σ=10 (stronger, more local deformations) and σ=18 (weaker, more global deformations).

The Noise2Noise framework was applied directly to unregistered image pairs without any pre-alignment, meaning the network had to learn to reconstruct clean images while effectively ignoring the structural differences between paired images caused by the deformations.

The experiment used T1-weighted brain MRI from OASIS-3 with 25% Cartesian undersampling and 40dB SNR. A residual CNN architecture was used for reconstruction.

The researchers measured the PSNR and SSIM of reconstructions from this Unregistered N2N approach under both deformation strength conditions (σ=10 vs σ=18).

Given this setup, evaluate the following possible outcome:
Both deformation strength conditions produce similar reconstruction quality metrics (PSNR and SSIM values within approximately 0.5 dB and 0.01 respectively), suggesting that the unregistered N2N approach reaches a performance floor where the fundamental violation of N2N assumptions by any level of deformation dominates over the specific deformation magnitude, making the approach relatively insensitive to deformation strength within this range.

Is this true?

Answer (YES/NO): NO